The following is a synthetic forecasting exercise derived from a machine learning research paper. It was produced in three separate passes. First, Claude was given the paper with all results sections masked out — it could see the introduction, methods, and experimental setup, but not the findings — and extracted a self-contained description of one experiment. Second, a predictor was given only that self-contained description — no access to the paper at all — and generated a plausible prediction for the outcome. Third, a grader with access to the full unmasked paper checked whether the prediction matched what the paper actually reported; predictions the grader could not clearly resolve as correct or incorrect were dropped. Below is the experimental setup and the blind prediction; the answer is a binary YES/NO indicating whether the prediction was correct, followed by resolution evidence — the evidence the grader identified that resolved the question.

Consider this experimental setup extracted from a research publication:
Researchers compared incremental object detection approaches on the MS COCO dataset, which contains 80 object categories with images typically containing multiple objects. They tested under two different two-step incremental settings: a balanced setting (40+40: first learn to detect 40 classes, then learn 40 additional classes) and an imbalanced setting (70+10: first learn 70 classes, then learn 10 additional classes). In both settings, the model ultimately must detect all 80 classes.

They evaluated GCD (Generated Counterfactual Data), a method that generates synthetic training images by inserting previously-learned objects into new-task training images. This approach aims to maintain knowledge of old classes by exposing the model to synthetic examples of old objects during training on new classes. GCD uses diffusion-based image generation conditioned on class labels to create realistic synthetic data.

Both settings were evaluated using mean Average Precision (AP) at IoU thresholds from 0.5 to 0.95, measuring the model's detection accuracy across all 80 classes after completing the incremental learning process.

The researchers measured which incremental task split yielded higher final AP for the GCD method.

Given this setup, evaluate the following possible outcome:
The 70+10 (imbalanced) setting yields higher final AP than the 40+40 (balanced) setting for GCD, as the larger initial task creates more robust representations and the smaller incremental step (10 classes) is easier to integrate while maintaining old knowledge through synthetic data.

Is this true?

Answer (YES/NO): YES